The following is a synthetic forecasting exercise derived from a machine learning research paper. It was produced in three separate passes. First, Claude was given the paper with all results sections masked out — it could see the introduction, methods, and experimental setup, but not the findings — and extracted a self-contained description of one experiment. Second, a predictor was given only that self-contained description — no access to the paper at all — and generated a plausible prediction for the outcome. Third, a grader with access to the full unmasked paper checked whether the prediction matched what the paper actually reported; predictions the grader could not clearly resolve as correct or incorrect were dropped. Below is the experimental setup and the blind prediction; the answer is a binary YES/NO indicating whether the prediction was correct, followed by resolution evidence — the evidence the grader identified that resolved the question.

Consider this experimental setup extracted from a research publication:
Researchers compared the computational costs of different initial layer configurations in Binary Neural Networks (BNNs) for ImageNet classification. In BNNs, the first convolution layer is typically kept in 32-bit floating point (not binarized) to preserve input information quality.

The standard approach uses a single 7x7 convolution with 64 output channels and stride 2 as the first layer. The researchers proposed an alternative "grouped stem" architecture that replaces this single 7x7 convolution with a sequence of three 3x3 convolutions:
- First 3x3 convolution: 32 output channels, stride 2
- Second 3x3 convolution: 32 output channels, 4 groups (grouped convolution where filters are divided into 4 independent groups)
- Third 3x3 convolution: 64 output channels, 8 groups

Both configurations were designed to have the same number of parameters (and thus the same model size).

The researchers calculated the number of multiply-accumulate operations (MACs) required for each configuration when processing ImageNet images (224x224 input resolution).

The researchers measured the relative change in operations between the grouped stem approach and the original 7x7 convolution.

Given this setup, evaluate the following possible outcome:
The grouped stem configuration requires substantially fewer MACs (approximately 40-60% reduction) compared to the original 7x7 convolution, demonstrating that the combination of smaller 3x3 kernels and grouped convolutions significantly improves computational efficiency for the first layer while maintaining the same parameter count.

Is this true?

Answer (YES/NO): YES